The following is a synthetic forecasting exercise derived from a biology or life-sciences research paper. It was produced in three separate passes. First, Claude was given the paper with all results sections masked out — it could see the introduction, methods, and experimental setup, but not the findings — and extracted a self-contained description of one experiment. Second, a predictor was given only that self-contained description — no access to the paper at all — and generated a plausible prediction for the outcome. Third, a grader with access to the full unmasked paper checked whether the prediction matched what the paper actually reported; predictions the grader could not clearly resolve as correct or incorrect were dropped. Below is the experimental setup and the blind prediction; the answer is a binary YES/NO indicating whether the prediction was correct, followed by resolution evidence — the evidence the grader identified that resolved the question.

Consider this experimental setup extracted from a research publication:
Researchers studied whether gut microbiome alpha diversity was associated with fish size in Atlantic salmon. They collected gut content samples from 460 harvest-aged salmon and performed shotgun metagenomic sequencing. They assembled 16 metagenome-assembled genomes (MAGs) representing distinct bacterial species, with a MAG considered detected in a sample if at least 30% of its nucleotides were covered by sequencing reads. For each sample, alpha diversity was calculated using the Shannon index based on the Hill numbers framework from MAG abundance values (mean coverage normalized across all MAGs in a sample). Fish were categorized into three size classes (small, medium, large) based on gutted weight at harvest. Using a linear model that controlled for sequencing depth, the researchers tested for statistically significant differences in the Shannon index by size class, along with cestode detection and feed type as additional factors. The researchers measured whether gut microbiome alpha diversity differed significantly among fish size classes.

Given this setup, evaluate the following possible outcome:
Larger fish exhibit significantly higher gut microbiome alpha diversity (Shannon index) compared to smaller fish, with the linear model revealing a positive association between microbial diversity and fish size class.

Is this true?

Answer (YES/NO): NO